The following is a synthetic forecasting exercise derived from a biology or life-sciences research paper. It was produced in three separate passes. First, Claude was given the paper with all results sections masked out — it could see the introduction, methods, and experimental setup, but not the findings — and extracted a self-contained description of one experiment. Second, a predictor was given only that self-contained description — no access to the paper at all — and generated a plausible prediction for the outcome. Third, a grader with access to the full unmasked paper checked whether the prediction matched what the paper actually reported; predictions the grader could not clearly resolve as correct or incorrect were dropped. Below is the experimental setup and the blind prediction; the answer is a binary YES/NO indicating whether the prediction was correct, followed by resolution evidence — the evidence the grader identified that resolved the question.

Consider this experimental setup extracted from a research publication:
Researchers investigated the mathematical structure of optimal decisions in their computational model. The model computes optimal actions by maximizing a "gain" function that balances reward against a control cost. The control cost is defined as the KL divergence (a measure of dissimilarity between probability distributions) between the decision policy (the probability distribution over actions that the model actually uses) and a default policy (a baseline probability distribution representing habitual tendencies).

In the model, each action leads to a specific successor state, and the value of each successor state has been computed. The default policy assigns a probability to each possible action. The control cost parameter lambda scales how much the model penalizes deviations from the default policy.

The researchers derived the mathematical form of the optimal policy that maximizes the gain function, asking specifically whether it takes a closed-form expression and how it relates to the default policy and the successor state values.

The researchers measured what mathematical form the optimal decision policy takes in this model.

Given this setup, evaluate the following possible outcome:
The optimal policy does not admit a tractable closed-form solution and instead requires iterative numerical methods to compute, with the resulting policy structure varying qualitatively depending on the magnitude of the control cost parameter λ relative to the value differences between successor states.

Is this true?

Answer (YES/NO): NO